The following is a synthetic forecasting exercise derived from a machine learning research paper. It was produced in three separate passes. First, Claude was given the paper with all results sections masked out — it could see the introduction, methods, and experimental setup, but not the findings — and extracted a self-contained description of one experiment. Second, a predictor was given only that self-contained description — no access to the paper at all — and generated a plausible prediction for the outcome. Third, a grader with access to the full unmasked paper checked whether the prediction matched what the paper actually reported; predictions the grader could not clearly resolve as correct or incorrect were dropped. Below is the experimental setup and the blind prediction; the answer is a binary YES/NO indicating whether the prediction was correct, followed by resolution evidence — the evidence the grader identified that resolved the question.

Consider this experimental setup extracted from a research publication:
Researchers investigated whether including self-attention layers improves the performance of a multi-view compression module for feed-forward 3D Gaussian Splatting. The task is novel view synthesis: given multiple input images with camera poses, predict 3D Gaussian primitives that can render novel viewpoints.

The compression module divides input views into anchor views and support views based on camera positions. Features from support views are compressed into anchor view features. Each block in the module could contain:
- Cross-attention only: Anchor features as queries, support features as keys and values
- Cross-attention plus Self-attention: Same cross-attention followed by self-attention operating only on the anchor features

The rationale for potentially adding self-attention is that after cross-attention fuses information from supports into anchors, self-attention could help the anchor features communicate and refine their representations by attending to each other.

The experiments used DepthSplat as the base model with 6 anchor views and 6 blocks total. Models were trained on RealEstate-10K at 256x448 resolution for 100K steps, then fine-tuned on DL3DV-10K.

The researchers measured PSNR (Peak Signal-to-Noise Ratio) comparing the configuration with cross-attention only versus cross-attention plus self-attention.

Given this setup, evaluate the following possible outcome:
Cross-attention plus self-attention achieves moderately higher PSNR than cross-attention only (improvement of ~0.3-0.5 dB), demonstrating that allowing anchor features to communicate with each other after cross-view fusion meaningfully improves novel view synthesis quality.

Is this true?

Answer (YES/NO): YES